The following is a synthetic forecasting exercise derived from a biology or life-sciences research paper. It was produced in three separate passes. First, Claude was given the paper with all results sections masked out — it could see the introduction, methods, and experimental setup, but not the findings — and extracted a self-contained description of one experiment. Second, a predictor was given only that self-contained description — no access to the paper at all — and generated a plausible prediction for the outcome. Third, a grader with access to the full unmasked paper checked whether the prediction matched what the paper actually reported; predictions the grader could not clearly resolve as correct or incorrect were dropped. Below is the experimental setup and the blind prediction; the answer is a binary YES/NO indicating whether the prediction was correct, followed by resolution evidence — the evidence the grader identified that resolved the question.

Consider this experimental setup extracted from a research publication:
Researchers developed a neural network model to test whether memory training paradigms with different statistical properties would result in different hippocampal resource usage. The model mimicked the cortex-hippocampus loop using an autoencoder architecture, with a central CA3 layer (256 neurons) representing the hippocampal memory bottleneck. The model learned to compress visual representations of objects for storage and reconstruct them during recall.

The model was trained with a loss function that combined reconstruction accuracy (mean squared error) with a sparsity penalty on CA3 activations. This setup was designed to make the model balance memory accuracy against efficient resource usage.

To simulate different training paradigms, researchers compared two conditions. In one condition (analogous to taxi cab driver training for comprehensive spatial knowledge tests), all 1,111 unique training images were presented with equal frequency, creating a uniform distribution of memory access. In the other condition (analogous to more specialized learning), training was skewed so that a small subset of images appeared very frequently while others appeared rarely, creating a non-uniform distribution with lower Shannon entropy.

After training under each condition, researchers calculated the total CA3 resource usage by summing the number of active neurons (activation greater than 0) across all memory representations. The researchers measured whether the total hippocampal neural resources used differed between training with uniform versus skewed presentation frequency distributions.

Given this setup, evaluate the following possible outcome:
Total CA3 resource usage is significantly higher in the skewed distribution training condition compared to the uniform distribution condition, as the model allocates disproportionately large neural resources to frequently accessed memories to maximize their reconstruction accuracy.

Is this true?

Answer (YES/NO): NO